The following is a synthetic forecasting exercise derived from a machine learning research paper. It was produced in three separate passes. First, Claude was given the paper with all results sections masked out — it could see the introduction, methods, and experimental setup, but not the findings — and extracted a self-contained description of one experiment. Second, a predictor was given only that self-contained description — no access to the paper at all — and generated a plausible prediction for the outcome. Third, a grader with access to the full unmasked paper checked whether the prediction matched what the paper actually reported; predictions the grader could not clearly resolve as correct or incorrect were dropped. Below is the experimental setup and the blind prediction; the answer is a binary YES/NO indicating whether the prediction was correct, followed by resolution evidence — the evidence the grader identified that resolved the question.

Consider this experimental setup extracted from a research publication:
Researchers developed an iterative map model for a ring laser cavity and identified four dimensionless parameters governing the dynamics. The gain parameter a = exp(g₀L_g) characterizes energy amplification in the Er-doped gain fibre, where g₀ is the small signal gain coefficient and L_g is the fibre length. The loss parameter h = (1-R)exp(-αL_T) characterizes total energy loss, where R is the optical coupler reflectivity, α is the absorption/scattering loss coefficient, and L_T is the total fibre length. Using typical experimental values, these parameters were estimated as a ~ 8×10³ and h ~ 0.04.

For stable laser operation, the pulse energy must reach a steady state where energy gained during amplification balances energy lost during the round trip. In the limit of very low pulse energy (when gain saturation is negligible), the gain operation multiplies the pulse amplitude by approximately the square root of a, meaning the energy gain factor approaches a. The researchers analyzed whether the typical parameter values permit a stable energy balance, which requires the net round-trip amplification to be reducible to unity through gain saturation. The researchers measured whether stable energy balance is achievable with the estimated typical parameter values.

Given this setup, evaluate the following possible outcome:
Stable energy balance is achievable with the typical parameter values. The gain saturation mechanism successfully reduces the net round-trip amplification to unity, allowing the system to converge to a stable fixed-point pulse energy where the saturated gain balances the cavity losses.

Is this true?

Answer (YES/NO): YES